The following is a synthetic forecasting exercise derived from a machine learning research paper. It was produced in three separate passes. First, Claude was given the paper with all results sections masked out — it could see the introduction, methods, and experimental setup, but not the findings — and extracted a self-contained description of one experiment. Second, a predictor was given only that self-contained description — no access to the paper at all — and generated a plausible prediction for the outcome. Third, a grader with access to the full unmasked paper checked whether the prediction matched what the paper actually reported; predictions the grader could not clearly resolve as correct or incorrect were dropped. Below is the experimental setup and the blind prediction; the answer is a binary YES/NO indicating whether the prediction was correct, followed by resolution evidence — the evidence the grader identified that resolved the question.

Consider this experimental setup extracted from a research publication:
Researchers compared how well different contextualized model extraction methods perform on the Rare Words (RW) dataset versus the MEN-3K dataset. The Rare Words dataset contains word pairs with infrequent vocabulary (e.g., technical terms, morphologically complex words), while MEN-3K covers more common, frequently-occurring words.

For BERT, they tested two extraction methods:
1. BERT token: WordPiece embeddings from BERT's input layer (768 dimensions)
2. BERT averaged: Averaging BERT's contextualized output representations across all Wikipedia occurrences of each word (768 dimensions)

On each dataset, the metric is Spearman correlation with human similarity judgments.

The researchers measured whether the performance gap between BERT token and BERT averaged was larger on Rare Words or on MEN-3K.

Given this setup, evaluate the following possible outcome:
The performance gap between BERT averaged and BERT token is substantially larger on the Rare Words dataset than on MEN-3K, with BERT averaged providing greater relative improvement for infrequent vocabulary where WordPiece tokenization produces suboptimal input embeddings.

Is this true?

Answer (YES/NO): NO